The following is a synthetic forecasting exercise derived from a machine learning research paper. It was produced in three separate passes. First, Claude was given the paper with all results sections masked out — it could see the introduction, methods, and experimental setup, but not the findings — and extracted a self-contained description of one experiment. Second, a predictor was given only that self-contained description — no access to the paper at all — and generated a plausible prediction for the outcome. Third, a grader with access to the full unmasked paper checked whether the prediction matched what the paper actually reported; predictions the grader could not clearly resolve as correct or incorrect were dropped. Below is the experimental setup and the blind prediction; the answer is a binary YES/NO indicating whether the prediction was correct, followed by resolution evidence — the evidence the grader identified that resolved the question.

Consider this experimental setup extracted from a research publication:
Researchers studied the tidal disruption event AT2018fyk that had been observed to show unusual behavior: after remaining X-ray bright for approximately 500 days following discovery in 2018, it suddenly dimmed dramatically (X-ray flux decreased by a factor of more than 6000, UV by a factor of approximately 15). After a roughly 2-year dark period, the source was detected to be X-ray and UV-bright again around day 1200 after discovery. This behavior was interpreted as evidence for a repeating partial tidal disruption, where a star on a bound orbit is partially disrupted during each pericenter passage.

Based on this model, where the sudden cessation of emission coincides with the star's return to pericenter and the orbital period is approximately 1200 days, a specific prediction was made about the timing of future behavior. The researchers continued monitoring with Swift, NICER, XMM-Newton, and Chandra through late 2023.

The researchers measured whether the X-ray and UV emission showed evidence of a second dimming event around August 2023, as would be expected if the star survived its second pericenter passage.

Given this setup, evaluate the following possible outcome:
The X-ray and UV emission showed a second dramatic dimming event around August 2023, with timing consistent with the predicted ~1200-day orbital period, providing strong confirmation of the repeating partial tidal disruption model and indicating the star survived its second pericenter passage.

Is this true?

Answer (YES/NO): YES